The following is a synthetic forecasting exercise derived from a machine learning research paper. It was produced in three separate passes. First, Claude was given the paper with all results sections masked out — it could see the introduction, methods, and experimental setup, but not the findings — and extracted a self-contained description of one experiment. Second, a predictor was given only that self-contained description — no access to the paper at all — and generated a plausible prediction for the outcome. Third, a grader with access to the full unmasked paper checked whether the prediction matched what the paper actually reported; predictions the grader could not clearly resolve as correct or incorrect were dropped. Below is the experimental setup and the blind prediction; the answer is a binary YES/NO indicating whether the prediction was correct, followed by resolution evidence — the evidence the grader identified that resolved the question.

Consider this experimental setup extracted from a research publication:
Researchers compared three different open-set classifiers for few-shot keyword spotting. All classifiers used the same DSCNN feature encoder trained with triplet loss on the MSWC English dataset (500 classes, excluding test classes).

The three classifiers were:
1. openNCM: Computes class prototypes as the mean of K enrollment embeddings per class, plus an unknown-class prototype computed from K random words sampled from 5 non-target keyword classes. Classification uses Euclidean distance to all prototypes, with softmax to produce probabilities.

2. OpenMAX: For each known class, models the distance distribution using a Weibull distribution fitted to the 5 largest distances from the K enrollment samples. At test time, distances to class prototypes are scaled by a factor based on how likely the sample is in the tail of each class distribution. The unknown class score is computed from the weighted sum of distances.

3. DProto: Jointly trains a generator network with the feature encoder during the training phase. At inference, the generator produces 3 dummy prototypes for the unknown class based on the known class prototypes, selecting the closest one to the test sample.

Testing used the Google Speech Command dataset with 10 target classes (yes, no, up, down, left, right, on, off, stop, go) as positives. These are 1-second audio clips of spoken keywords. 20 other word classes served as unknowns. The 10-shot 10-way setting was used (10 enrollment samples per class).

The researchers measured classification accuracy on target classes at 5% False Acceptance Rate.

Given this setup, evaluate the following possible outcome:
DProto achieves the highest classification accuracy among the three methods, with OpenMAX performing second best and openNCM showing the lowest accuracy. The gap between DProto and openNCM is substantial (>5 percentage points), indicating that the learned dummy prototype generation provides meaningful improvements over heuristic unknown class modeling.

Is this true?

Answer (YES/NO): NO